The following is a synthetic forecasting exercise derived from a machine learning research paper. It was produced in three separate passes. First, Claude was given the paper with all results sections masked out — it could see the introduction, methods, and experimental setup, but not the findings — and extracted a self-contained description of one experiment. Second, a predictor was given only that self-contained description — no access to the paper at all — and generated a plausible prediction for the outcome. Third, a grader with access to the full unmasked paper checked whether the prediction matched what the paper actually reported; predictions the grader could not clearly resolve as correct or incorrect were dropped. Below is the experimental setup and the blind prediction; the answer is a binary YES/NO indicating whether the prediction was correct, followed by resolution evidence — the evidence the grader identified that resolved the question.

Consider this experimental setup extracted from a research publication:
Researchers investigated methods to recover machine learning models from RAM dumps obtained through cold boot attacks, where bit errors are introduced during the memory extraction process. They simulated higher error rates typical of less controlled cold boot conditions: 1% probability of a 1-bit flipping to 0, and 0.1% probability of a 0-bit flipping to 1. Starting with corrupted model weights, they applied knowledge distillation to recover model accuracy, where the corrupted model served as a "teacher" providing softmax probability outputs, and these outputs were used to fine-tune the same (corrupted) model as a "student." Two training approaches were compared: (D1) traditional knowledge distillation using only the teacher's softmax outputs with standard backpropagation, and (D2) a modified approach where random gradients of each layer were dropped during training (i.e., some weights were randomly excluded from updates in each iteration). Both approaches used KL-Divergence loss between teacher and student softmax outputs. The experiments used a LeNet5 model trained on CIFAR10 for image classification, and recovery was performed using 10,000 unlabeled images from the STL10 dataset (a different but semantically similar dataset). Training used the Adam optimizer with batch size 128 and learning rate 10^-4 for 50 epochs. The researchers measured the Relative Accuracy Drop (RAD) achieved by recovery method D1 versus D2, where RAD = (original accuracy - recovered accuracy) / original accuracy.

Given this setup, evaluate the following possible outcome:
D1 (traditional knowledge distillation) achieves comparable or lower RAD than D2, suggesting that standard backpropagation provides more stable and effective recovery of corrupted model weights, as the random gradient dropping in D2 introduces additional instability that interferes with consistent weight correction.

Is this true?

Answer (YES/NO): NO